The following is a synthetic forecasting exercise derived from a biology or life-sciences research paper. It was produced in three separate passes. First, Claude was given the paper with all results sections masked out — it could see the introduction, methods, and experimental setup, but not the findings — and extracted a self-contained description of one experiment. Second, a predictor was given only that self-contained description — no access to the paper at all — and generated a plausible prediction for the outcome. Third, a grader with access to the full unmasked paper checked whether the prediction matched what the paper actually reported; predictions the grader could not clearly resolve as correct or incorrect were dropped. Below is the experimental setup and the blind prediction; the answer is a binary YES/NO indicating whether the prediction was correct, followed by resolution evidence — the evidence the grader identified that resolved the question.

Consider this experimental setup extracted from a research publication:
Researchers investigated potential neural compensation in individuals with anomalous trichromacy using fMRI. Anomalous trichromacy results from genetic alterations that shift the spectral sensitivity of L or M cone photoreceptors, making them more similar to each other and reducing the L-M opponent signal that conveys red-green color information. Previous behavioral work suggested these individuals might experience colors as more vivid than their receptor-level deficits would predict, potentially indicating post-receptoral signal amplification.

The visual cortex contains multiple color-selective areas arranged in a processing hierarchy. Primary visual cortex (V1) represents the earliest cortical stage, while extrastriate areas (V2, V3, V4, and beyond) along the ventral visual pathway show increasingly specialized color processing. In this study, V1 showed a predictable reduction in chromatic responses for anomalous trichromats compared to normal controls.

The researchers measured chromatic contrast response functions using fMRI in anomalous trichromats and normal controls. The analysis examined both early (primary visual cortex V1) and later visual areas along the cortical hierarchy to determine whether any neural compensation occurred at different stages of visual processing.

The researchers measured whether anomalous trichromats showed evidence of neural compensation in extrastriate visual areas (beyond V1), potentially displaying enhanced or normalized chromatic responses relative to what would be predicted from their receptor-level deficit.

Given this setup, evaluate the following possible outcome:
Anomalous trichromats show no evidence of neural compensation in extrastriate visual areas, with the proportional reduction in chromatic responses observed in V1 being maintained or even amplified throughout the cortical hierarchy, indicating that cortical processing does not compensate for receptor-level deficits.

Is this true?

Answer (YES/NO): NO